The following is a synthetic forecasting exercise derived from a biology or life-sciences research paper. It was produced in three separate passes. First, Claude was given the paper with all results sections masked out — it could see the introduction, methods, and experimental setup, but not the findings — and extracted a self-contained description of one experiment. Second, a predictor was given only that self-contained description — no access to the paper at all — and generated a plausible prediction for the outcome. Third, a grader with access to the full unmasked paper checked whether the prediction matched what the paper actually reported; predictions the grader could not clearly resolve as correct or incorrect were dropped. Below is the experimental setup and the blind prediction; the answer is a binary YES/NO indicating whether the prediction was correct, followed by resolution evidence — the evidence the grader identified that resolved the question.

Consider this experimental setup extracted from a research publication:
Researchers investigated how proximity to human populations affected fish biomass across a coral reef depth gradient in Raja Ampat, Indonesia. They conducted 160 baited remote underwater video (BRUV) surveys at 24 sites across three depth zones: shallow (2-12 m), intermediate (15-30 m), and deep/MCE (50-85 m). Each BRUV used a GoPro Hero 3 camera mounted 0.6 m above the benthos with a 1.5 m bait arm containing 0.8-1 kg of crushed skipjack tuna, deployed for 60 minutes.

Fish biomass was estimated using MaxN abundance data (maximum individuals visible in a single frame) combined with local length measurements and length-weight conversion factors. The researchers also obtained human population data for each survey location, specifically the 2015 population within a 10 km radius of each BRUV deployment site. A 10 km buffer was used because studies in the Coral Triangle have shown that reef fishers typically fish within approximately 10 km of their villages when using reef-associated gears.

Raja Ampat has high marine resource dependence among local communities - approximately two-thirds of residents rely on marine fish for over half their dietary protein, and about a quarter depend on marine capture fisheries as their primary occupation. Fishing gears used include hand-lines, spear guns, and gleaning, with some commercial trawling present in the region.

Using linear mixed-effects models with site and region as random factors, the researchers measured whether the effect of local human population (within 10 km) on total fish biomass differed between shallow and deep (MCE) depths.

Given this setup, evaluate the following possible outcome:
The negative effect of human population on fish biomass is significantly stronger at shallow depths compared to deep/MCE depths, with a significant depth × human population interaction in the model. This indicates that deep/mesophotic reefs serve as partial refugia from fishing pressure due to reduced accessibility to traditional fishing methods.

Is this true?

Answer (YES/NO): NO